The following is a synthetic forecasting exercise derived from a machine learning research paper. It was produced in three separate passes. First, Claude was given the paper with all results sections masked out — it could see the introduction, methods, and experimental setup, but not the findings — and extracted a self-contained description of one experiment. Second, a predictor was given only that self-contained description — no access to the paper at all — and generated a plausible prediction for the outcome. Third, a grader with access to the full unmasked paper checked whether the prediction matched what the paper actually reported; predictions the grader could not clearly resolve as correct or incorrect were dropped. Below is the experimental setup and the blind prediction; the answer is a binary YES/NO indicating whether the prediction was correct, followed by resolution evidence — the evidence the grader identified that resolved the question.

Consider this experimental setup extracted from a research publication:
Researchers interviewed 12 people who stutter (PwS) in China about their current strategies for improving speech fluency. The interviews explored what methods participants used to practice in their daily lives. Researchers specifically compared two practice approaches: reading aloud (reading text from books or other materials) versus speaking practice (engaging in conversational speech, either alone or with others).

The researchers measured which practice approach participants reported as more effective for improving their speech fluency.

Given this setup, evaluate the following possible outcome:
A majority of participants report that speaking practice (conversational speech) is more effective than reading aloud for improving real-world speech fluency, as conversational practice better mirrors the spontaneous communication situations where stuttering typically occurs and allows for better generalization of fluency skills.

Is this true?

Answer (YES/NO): NO